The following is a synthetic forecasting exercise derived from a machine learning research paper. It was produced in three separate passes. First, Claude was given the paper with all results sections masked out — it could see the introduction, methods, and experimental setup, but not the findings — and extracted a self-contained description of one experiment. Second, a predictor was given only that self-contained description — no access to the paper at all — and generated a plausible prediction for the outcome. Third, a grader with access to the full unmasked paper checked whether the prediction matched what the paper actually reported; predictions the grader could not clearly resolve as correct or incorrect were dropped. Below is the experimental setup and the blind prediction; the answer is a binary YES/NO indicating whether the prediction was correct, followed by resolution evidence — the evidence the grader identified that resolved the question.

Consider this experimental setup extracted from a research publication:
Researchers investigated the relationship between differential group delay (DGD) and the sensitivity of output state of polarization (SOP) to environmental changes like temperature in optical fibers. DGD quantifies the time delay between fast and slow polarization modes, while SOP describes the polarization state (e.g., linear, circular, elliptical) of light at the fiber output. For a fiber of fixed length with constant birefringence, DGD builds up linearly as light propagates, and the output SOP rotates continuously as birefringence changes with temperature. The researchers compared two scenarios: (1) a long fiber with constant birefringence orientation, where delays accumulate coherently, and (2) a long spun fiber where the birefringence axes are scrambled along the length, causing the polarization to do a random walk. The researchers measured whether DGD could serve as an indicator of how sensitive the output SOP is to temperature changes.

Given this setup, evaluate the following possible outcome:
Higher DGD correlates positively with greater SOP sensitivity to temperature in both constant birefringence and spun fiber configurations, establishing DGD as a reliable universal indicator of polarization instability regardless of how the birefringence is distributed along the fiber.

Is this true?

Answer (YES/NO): NO